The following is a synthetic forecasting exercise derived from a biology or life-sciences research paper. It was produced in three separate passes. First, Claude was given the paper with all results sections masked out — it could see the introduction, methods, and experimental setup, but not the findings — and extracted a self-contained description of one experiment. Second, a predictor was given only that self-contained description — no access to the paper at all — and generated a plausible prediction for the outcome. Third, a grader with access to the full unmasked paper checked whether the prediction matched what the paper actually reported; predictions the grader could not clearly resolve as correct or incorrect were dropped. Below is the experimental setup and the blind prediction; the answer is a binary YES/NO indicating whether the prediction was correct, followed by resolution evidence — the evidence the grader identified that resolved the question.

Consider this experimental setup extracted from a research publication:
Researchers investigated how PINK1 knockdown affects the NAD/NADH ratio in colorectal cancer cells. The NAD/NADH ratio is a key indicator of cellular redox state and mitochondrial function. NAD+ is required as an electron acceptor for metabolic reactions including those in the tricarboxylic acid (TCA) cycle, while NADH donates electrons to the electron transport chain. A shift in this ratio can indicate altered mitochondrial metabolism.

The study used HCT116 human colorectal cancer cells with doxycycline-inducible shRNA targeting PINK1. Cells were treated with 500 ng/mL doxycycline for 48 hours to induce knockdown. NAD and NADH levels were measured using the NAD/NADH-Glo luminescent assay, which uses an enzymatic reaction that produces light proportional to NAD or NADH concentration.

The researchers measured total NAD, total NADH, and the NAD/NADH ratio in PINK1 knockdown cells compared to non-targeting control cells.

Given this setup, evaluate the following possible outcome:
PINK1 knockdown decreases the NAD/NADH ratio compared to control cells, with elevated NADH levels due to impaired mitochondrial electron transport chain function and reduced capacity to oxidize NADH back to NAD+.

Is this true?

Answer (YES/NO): YES